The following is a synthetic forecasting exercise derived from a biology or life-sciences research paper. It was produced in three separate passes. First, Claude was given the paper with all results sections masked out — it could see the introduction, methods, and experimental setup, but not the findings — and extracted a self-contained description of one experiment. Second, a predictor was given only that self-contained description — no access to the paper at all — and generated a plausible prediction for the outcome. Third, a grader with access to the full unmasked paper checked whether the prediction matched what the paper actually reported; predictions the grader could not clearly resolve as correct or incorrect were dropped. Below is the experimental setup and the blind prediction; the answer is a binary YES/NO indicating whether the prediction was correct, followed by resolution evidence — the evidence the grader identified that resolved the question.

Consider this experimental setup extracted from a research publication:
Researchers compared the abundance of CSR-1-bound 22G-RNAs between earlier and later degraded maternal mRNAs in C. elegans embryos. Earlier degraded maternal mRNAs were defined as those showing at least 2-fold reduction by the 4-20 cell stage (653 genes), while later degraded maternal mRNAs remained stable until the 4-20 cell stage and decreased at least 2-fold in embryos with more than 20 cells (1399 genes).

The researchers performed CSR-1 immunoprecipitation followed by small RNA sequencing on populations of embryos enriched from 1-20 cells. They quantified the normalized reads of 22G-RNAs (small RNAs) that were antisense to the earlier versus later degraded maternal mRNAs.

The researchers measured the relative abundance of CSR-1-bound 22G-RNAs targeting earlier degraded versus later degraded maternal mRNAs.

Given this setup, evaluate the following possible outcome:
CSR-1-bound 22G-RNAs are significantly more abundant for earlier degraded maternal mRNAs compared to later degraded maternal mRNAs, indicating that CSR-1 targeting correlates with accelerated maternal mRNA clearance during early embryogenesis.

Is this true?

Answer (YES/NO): YES